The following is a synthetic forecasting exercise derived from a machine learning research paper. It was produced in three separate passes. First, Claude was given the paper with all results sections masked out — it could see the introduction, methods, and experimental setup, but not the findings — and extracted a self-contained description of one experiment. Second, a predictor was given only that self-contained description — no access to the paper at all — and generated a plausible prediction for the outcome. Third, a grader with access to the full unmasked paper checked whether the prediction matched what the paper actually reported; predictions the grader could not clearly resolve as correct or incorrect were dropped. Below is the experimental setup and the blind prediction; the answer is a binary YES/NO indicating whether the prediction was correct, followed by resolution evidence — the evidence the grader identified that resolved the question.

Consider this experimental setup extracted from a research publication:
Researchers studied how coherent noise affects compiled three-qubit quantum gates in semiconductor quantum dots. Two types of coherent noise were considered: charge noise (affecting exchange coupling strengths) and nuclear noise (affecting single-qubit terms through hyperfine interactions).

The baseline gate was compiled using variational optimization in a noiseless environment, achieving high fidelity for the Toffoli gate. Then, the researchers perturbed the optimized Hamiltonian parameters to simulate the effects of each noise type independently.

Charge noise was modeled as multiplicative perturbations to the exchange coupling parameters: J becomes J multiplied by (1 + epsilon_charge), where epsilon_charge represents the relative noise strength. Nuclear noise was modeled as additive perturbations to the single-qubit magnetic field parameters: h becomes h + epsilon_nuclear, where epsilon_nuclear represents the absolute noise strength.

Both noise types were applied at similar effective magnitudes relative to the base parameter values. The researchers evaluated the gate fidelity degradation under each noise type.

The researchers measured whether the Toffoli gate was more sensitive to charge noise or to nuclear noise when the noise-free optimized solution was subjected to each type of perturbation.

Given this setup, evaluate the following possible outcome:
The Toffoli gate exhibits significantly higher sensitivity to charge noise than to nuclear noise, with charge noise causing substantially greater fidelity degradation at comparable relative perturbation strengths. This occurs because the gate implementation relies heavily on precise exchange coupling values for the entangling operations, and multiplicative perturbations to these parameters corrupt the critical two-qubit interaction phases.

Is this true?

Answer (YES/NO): NO